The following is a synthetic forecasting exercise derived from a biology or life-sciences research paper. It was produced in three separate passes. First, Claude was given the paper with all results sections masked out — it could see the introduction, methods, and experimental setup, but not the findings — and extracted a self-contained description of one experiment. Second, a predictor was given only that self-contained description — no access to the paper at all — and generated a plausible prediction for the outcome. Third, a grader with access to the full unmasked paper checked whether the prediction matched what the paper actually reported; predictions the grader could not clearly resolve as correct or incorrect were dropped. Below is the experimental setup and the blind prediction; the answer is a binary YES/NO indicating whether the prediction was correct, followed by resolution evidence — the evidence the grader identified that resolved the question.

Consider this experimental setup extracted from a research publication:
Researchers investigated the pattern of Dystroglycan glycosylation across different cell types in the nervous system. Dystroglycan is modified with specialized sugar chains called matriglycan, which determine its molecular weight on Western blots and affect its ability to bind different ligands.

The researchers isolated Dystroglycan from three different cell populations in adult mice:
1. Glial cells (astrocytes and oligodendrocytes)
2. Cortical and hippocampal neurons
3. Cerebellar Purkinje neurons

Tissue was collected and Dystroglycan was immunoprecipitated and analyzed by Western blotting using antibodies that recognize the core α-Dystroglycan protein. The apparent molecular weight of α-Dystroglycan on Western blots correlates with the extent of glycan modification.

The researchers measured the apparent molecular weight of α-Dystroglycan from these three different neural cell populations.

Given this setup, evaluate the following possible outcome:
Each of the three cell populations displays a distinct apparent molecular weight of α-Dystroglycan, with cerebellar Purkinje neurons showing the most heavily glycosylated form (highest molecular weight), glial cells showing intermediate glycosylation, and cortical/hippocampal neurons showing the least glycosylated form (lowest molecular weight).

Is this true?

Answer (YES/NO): NO